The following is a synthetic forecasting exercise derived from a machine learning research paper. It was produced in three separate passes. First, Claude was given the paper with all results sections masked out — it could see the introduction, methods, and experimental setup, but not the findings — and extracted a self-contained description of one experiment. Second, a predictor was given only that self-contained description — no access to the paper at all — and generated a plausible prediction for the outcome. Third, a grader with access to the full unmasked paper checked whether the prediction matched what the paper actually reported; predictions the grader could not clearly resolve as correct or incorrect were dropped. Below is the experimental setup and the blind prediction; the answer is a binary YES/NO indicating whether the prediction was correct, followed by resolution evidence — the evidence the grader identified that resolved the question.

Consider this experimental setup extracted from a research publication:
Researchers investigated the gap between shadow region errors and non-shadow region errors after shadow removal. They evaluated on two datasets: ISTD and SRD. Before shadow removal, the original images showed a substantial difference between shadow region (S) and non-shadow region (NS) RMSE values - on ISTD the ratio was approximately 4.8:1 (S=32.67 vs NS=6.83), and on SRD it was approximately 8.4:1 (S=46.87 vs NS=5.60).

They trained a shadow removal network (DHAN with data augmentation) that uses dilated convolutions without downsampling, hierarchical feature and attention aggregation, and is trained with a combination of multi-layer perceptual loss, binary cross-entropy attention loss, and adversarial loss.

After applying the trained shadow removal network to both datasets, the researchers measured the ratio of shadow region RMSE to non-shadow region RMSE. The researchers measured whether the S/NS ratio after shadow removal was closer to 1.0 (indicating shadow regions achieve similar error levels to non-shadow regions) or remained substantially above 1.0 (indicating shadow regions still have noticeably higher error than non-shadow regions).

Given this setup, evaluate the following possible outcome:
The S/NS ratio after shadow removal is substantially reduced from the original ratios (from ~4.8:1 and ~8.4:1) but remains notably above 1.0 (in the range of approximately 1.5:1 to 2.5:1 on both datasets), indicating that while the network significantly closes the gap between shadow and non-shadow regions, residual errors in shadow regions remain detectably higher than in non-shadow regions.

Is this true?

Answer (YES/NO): NO